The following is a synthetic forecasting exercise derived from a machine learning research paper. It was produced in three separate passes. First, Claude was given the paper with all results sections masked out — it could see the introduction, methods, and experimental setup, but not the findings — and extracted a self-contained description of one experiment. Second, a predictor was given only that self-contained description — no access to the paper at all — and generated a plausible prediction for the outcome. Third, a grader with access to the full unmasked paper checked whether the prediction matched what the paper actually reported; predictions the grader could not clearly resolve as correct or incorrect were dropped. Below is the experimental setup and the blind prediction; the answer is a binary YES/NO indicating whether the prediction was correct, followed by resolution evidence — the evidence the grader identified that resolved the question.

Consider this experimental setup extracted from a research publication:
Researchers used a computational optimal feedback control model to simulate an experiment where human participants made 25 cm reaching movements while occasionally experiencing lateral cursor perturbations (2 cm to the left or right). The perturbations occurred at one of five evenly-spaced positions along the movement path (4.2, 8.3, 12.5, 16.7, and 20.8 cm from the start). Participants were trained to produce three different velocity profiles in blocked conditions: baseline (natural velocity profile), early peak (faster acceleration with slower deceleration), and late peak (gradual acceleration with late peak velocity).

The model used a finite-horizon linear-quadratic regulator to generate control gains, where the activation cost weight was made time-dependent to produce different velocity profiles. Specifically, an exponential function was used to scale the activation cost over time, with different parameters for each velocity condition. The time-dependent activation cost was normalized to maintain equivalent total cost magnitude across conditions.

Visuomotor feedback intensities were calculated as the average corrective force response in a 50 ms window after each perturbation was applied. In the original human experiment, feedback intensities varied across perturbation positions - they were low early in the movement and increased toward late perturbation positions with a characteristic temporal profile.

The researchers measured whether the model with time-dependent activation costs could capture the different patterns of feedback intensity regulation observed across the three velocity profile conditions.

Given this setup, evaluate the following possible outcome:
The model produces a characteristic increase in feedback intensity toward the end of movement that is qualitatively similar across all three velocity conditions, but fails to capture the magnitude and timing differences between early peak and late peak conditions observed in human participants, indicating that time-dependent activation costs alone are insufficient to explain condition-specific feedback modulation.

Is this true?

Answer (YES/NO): NO